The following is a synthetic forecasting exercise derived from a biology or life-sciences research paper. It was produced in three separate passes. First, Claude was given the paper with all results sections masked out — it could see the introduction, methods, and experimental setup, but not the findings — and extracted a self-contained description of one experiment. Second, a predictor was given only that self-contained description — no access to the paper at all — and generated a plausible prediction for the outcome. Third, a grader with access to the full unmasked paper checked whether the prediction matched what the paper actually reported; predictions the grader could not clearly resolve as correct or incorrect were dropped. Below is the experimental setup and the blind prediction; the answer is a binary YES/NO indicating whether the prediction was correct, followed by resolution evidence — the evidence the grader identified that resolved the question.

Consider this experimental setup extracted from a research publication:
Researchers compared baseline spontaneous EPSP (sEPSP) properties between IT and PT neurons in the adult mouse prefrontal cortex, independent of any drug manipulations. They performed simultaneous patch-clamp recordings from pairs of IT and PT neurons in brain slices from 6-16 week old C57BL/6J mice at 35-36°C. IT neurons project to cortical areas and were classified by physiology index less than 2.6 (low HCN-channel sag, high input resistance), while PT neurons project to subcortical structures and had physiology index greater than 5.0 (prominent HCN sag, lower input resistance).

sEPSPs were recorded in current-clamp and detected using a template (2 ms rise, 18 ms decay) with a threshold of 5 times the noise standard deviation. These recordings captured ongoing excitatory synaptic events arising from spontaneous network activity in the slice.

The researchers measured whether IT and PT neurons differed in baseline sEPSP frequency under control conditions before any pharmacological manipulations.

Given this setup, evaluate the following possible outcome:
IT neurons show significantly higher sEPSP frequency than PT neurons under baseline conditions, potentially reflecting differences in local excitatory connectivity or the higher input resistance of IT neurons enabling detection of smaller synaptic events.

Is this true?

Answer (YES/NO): NO